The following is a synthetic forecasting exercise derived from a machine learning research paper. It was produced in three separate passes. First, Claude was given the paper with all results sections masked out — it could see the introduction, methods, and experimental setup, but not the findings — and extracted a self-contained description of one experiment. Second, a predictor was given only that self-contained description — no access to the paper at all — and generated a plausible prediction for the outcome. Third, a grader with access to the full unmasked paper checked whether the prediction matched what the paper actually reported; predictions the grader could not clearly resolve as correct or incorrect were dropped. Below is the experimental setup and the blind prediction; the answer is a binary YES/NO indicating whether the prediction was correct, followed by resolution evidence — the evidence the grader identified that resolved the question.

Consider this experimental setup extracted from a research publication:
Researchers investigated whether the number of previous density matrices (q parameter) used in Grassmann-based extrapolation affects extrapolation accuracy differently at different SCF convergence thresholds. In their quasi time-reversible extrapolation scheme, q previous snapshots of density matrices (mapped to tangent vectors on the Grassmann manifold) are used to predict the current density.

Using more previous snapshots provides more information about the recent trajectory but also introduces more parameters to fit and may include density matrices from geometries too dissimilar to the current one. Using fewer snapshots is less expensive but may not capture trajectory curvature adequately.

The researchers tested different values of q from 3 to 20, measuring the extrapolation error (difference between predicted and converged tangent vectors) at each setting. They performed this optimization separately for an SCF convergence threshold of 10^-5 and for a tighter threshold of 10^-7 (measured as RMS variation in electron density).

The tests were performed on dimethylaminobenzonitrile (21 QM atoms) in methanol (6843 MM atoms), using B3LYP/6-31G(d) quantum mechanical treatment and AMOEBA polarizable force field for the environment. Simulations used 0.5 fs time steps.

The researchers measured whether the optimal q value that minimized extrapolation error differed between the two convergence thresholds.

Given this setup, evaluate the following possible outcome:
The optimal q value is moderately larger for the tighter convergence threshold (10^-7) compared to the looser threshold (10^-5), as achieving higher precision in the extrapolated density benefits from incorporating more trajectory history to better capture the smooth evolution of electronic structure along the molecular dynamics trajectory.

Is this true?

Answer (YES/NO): NO